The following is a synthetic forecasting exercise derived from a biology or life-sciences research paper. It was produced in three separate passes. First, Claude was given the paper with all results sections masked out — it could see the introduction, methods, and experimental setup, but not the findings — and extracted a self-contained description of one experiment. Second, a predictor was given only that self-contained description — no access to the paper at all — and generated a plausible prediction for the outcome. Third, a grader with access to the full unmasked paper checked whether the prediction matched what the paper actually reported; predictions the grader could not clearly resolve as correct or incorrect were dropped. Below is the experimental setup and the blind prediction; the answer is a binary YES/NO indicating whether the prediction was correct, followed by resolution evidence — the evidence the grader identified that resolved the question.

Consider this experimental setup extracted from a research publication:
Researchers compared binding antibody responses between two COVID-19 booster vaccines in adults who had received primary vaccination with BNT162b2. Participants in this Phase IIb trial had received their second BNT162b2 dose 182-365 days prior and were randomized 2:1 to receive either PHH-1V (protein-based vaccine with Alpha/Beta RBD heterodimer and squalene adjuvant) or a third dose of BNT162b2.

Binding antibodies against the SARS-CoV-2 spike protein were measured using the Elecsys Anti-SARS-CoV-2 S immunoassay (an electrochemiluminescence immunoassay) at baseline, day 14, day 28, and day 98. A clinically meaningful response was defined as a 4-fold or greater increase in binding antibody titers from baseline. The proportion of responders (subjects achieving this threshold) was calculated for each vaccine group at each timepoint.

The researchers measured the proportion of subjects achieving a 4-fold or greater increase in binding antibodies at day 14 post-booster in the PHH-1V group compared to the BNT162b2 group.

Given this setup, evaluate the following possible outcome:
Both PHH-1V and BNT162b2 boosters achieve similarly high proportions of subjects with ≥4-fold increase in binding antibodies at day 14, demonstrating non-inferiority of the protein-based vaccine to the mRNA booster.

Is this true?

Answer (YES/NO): YES